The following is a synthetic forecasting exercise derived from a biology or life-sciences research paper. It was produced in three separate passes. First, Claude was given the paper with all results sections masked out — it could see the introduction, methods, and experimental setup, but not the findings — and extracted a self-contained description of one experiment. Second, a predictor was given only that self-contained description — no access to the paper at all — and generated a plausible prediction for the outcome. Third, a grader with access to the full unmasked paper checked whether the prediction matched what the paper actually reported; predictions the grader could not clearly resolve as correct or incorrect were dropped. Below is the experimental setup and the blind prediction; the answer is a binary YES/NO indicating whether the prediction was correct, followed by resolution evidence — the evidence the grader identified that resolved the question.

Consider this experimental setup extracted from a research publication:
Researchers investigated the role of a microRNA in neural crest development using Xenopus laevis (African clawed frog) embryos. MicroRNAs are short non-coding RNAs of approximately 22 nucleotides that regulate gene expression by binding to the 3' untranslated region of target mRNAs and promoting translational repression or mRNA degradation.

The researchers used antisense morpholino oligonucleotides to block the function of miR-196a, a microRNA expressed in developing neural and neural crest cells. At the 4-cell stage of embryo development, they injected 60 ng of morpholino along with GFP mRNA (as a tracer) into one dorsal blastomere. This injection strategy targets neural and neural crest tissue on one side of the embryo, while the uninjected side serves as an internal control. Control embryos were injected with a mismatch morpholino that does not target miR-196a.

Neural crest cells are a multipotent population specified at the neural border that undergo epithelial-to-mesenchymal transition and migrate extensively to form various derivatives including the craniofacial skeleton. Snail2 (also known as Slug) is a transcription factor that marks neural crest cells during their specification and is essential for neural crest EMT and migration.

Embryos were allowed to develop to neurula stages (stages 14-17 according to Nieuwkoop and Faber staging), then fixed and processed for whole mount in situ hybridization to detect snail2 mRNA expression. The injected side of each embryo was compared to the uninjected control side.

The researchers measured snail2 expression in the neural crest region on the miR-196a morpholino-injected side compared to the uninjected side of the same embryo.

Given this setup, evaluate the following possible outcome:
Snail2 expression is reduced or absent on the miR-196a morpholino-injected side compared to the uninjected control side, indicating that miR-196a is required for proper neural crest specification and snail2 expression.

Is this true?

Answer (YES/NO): YES